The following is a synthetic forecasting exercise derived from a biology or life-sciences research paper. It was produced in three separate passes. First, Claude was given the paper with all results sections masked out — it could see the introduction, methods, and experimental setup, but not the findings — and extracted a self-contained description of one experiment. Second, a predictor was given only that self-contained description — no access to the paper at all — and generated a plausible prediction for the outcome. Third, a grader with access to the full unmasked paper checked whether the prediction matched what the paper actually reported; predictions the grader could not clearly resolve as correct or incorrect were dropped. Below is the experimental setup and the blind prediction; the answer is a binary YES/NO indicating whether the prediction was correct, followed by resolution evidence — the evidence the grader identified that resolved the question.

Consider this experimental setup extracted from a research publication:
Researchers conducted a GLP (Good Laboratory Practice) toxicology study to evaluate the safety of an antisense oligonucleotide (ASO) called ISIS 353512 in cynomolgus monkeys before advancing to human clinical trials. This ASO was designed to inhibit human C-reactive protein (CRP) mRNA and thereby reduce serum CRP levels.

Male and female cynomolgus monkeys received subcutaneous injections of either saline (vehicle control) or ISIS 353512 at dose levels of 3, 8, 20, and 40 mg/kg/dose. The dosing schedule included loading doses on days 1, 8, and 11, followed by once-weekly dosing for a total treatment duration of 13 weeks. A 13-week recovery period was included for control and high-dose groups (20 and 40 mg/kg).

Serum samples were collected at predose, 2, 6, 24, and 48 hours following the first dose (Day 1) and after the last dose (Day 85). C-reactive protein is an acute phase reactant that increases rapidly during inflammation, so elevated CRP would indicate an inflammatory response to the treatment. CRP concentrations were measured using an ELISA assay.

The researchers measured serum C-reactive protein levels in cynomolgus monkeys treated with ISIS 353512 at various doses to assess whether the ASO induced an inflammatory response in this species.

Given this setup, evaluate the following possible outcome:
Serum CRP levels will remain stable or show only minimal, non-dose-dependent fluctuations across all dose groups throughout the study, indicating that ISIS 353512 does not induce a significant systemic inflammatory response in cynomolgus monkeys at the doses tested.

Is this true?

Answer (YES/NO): YES